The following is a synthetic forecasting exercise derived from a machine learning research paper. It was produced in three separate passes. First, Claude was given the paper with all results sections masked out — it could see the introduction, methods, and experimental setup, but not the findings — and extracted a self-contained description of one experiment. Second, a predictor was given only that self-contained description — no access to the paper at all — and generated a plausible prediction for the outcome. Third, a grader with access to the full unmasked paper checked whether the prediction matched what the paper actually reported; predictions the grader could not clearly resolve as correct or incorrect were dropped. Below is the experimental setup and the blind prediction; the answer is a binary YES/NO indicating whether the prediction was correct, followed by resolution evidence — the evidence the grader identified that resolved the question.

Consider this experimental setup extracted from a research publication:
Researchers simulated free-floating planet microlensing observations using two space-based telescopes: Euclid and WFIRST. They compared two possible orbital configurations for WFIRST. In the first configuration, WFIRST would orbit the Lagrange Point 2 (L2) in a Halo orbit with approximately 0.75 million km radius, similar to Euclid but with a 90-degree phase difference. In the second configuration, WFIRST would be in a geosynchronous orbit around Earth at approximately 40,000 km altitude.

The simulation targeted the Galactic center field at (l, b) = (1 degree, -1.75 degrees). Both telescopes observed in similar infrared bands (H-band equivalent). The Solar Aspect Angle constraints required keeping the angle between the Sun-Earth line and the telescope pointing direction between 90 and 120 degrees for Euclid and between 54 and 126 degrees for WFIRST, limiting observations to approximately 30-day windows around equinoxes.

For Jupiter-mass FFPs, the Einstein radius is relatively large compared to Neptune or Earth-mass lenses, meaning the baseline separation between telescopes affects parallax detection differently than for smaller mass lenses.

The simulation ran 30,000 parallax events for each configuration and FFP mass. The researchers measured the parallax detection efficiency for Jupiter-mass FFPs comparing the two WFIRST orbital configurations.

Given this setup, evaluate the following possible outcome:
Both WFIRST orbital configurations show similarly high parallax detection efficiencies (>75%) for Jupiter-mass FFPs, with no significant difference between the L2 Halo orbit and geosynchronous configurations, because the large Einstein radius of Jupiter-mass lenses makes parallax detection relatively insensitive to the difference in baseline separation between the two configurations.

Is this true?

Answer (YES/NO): NO